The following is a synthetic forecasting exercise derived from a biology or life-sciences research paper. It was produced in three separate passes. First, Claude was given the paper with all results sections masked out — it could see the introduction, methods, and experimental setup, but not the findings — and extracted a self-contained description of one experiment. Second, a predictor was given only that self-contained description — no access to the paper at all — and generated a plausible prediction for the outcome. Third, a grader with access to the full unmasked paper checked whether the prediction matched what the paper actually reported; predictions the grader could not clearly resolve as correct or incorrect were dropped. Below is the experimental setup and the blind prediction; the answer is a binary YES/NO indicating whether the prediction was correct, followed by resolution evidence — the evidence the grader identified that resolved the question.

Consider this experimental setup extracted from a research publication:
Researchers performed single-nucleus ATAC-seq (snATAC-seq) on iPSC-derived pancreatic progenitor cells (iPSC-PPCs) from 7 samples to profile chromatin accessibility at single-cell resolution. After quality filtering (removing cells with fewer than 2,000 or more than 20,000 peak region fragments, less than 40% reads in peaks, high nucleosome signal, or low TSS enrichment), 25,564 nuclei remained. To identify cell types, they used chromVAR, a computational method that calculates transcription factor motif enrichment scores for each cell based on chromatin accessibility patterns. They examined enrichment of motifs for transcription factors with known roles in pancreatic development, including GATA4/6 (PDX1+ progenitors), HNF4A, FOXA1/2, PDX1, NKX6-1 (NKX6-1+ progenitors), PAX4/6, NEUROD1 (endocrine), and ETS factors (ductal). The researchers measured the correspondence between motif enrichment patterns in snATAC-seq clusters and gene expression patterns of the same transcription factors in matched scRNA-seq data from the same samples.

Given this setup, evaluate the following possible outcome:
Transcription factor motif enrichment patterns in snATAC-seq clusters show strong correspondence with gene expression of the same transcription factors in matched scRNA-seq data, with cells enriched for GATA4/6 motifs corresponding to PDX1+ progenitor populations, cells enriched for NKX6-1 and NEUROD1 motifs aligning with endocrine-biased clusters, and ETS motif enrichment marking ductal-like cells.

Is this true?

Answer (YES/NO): NO